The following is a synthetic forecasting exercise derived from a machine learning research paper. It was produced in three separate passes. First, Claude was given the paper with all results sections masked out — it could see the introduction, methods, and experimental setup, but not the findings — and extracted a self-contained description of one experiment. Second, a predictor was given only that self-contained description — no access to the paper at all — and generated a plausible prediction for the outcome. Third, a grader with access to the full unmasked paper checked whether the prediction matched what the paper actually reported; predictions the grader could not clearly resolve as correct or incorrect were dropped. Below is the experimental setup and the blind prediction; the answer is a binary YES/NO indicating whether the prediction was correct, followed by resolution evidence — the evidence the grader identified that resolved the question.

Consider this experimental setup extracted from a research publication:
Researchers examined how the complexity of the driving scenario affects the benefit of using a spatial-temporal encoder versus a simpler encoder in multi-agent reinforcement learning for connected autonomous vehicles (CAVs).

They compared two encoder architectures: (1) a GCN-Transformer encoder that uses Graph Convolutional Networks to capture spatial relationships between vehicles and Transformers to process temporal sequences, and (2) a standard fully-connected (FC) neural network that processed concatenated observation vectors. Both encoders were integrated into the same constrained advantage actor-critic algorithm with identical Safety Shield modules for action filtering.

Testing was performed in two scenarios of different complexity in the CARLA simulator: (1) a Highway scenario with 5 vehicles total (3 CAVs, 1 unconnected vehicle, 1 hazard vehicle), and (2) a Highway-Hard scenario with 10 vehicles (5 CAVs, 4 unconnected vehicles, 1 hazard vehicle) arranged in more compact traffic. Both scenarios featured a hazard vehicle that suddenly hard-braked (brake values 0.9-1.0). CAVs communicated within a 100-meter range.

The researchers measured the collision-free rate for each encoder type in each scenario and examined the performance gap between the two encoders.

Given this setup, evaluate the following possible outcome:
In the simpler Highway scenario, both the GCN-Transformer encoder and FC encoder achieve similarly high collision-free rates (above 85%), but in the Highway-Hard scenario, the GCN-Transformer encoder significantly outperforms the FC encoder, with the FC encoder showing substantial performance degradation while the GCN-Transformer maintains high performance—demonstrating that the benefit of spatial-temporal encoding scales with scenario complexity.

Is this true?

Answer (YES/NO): YES